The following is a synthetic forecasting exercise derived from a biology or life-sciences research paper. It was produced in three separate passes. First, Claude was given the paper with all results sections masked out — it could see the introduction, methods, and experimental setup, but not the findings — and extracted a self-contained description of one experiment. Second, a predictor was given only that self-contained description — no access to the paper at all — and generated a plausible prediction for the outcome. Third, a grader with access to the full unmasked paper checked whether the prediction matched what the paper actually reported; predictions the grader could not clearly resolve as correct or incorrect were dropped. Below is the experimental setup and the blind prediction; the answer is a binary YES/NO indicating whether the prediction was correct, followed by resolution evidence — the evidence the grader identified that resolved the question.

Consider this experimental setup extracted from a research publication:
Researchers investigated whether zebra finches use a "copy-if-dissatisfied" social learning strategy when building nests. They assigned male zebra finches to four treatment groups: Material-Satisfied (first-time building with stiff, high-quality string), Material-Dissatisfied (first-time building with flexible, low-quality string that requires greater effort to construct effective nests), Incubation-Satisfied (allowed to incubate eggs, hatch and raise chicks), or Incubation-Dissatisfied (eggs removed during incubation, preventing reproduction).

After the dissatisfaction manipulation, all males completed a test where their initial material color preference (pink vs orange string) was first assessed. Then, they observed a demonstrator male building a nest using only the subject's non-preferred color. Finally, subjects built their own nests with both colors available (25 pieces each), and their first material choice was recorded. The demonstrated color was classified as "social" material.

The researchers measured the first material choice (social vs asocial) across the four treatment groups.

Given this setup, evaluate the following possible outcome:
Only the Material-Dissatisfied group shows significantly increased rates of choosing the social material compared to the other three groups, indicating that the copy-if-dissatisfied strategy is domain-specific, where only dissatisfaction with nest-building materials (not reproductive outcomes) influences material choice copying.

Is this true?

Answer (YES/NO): NO